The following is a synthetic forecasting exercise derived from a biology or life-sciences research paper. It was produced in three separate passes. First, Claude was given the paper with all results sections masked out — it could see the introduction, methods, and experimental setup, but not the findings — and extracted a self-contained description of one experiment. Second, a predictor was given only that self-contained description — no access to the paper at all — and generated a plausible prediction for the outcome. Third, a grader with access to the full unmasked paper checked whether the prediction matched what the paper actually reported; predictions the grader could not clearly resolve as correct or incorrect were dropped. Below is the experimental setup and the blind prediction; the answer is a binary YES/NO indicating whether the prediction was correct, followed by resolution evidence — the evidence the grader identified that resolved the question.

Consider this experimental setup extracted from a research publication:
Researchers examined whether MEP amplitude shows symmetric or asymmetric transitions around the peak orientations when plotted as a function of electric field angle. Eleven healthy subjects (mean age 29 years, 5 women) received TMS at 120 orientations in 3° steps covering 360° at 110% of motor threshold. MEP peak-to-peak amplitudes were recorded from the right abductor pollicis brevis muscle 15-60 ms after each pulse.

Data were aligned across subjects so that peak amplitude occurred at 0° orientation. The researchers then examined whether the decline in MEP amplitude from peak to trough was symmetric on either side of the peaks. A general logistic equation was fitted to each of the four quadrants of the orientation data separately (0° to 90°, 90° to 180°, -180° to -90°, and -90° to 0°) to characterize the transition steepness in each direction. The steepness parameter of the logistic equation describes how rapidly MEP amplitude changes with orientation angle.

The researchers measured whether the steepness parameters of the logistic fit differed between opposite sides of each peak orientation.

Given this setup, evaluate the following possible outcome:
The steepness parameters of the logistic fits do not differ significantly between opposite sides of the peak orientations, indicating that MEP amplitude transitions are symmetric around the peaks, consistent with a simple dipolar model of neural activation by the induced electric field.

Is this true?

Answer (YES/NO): YES